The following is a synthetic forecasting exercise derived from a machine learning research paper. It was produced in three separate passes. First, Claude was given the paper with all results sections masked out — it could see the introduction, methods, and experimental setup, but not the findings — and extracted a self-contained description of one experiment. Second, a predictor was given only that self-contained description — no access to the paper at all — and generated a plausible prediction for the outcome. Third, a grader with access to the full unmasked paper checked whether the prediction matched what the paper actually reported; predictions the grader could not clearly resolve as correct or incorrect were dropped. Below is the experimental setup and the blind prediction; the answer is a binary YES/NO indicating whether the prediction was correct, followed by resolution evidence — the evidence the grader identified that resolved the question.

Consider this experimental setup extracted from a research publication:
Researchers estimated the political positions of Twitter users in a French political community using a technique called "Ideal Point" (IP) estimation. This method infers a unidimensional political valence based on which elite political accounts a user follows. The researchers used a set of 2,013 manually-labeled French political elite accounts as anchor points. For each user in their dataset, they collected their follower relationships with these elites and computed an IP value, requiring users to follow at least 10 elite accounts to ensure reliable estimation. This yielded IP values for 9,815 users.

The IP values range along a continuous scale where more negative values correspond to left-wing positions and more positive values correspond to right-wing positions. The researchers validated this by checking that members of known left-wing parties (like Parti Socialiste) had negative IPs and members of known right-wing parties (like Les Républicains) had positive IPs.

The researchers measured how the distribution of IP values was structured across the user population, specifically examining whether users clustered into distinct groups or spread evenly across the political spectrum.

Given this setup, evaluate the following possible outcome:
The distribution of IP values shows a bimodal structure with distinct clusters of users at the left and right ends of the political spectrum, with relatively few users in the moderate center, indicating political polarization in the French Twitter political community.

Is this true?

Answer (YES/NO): NO